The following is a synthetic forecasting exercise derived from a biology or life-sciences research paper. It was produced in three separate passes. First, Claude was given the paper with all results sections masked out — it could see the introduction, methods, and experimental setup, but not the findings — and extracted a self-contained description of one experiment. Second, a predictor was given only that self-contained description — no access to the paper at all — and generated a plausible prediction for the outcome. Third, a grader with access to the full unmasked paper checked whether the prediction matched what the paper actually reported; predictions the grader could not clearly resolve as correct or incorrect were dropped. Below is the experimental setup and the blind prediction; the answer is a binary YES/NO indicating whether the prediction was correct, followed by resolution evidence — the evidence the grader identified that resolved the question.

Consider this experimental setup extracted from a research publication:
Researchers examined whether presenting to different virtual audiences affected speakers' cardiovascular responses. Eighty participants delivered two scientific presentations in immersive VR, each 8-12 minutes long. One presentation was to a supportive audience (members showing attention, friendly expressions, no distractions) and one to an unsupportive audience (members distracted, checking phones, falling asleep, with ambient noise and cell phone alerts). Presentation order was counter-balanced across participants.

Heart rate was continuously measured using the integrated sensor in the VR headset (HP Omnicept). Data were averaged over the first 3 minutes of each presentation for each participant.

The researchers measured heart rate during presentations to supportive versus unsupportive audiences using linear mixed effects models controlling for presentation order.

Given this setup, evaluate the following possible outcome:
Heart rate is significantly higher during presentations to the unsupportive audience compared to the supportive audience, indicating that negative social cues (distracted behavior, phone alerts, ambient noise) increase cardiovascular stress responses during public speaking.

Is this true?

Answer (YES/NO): NO